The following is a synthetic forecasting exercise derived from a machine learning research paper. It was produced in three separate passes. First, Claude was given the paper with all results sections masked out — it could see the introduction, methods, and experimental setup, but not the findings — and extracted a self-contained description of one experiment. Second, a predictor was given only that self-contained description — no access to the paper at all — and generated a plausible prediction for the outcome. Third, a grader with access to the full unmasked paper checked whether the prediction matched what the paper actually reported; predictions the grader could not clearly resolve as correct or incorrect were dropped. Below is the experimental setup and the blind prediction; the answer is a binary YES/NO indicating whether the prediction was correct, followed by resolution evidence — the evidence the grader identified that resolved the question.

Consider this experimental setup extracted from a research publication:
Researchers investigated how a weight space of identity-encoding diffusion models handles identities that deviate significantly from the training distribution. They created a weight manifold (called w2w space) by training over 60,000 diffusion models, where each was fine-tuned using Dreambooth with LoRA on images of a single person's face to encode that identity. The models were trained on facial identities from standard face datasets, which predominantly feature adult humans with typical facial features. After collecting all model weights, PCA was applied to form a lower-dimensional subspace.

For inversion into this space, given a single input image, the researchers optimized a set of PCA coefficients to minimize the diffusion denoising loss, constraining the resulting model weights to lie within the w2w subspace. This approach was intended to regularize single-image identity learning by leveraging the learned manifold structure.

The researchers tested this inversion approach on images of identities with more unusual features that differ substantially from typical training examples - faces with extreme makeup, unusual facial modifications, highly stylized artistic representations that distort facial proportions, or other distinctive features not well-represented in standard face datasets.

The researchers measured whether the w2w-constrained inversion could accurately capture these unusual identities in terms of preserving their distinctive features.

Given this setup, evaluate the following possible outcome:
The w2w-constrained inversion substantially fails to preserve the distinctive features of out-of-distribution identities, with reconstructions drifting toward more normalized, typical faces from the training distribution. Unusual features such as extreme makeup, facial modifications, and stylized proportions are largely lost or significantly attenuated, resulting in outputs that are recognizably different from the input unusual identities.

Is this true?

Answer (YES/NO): NO